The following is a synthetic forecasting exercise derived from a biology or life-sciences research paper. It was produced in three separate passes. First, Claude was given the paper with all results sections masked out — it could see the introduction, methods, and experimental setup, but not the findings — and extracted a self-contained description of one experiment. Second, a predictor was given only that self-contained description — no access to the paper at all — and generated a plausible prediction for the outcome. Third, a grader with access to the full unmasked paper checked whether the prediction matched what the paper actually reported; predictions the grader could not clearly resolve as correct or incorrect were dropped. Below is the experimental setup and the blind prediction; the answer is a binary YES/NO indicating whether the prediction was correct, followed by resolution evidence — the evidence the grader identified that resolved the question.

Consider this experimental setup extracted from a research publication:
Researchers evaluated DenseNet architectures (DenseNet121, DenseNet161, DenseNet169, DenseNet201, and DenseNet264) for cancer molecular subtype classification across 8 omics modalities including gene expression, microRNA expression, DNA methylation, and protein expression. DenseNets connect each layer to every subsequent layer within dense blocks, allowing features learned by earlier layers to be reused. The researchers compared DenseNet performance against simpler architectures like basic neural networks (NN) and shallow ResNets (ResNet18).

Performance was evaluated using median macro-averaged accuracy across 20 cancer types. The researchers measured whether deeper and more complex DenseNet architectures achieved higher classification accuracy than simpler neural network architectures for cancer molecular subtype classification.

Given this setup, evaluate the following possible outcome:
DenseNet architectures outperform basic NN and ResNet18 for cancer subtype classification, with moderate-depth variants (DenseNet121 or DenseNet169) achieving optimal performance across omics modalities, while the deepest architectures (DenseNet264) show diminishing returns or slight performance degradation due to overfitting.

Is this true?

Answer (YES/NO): NO